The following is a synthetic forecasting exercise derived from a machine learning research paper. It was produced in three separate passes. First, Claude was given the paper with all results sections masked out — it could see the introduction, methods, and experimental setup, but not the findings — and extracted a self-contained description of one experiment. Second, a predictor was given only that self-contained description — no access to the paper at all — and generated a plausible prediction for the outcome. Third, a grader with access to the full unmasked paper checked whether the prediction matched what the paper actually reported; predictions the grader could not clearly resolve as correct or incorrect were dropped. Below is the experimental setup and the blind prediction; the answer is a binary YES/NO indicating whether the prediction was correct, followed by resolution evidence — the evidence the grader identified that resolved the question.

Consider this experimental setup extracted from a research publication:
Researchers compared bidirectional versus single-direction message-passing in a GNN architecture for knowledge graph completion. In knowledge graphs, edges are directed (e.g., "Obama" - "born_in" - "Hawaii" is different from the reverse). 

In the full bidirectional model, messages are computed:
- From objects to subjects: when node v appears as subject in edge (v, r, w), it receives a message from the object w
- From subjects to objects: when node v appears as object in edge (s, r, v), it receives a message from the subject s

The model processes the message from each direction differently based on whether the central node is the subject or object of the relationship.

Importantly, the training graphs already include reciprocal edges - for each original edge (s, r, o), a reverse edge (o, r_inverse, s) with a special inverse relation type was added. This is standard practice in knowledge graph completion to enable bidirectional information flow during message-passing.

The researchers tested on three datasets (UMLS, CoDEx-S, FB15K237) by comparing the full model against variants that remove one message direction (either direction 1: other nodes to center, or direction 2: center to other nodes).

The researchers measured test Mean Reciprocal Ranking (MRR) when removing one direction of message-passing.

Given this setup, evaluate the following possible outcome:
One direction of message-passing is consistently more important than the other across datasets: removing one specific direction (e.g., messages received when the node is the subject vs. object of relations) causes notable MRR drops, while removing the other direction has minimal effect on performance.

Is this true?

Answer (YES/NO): NO